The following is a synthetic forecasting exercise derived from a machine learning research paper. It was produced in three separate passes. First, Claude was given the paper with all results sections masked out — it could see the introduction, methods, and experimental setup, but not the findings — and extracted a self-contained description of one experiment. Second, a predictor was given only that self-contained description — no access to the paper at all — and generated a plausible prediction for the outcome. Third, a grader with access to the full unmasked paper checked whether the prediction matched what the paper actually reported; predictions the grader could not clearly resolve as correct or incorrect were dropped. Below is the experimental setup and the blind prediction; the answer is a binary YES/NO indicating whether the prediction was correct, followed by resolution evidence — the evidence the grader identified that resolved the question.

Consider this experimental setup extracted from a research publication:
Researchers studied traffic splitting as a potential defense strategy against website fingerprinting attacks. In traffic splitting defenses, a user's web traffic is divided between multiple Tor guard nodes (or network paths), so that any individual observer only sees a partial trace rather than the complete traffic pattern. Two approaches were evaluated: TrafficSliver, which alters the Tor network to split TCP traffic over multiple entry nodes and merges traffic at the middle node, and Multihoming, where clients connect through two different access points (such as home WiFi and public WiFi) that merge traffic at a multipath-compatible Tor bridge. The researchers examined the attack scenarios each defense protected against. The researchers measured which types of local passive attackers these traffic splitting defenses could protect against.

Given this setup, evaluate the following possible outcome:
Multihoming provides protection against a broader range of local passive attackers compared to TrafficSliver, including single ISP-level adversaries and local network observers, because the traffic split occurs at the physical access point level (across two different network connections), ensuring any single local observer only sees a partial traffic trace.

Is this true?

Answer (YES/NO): NO